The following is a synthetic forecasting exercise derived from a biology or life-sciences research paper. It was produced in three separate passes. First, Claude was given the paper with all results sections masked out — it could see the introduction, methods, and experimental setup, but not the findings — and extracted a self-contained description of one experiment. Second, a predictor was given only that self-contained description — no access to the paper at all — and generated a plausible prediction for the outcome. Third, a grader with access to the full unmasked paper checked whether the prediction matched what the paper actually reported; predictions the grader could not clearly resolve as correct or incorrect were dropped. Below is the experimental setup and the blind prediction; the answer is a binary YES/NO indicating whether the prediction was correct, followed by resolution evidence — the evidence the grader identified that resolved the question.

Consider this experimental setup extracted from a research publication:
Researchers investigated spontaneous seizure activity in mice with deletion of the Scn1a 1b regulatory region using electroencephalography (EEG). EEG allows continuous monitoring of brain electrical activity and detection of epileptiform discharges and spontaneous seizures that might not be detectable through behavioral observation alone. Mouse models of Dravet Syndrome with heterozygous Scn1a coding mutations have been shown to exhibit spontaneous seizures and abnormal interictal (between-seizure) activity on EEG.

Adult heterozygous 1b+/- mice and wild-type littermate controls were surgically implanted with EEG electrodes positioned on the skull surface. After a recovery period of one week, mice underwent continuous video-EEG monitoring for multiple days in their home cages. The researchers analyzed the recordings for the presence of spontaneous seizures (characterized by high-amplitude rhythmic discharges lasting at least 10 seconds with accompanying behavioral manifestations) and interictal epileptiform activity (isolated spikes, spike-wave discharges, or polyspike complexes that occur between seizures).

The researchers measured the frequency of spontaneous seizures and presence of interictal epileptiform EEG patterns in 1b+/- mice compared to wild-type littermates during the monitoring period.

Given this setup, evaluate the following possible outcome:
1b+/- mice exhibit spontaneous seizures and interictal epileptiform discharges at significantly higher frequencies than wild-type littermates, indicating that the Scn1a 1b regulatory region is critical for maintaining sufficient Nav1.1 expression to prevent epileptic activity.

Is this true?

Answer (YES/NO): NO